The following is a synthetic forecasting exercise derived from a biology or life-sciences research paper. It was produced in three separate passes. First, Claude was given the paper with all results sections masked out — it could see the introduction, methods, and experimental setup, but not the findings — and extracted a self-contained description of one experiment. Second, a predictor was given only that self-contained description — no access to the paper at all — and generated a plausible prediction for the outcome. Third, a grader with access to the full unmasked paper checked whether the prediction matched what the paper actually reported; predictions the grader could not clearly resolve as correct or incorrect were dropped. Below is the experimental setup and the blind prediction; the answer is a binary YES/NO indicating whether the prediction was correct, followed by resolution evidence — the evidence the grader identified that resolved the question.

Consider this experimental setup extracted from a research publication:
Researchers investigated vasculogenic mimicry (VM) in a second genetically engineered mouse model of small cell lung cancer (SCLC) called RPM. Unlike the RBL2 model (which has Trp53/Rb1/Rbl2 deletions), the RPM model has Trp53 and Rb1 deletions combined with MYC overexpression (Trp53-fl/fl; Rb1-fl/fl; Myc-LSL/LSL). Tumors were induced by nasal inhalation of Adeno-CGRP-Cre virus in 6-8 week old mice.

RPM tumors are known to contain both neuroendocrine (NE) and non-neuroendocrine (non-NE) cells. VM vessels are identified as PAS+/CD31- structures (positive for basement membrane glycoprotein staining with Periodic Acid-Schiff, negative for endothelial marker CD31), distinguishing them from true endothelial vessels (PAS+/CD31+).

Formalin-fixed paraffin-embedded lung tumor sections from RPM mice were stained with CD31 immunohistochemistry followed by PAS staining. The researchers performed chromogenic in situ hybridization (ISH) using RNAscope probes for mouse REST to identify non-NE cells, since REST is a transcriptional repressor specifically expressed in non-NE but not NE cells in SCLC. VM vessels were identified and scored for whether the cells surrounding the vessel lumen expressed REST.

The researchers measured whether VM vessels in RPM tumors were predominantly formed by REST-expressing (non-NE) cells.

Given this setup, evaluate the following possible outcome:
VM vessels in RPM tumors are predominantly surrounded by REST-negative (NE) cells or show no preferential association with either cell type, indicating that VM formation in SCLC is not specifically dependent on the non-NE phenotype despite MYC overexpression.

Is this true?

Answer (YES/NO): NO